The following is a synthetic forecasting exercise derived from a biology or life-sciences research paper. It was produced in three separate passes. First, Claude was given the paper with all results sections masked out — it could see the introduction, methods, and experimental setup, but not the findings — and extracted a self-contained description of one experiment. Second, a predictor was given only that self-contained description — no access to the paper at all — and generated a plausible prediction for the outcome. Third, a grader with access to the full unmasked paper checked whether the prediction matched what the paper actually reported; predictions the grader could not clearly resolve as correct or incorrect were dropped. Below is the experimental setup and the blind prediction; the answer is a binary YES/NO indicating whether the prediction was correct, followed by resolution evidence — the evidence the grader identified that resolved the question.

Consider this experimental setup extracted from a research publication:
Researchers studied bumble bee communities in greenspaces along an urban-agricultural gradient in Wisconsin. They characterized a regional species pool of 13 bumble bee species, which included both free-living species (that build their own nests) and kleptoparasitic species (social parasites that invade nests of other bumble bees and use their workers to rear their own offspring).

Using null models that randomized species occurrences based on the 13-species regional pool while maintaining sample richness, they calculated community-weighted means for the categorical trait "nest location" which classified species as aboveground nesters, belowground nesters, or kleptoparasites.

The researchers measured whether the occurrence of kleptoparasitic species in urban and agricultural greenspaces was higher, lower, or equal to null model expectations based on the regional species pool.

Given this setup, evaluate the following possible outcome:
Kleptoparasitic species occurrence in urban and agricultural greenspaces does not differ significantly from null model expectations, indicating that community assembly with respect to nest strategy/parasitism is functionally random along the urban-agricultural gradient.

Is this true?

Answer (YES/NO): NO